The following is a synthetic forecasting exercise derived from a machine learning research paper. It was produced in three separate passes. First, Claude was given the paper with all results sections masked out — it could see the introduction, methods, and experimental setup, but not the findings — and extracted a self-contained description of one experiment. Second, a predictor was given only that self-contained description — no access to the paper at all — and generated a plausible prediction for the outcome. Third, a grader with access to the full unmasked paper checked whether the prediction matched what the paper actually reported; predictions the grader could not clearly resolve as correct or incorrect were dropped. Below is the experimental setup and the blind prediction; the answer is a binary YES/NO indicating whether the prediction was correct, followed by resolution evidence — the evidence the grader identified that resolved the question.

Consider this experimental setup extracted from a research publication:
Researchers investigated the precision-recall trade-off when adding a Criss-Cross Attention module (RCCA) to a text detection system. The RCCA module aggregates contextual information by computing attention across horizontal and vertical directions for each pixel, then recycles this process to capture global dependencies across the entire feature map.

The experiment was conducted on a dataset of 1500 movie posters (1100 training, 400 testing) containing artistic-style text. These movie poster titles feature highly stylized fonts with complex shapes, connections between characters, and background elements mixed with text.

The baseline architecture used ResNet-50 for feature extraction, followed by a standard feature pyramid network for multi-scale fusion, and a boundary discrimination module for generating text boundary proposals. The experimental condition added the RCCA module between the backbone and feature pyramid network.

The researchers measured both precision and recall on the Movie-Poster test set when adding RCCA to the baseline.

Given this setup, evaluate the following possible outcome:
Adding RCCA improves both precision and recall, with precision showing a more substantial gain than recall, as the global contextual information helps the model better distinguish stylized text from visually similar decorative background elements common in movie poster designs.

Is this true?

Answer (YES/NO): NO